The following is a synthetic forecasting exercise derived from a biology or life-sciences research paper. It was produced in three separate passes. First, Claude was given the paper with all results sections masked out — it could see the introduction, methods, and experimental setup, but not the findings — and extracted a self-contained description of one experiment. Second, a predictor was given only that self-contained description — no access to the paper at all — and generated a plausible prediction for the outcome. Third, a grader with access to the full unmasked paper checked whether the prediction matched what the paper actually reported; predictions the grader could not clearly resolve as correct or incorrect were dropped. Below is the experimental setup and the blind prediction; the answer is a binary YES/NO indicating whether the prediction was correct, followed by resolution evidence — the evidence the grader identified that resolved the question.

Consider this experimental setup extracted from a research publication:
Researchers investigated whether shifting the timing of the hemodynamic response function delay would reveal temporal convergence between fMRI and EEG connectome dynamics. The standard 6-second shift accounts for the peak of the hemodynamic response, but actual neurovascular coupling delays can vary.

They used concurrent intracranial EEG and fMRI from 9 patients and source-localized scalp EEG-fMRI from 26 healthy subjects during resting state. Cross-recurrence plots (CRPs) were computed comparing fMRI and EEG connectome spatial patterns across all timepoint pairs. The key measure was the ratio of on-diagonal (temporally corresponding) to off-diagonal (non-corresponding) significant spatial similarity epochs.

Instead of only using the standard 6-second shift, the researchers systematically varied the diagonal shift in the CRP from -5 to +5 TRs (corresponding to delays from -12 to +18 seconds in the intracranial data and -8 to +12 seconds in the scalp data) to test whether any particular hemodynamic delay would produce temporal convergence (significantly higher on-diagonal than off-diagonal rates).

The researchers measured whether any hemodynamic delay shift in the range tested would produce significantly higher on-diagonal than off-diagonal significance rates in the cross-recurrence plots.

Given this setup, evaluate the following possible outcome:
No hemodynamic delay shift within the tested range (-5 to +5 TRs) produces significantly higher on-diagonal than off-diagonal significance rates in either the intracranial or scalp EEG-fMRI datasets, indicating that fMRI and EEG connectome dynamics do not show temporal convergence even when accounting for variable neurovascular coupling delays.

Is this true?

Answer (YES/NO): YES